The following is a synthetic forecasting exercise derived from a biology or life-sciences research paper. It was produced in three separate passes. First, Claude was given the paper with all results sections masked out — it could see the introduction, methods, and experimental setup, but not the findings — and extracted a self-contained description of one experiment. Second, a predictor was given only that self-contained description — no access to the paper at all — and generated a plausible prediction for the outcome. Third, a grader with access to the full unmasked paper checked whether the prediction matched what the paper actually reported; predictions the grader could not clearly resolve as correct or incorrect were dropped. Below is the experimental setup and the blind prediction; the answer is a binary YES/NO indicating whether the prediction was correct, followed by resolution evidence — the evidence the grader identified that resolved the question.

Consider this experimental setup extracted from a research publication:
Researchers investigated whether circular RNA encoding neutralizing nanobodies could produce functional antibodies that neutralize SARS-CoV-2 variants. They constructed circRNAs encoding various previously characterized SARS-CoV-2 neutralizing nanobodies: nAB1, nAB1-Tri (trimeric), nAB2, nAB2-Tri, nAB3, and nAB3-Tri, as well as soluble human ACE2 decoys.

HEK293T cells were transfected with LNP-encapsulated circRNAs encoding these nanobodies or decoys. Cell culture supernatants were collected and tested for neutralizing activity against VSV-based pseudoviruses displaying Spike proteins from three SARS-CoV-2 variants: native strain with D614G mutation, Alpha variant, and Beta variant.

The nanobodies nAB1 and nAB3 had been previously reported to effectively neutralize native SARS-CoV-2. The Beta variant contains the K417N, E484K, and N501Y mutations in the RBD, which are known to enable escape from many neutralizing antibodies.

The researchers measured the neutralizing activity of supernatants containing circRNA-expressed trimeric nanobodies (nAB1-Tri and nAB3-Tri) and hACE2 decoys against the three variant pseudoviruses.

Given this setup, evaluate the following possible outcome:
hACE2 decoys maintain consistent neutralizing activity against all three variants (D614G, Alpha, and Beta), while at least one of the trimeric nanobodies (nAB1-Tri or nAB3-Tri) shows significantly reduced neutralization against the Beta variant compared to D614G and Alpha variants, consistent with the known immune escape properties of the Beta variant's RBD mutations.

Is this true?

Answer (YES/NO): NO